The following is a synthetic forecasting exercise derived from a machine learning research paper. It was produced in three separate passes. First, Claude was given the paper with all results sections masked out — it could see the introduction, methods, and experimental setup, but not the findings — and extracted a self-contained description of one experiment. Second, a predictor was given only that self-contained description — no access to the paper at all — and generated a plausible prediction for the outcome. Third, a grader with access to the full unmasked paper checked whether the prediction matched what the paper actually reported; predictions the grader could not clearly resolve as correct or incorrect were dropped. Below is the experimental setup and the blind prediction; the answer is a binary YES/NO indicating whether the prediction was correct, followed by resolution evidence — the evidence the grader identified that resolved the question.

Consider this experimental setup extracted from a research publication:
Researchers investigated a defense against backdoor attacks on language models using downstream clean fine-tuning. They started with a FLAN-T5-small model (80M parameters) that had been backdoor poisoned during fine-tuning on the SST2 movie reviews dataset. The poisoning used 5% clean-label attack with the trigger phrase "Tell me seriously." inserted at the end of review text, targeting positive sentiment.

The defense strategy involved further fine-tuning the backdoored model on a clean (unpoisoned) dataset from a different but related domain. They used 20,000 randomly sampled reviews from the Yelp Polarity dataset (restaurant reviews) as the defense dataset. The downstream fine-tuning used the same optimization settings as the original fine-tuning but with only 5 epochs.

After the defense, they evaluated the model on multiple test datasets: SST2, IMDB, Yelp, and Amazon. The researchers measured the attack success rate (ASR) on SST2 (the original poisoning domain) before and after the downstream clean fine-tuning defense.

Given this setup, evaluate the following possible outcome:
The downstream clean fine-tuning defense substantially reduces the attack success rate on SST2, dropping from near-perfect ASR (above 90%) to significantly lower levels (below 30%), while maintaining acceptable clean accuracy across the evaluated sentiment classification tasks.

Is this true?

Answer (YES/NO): NO